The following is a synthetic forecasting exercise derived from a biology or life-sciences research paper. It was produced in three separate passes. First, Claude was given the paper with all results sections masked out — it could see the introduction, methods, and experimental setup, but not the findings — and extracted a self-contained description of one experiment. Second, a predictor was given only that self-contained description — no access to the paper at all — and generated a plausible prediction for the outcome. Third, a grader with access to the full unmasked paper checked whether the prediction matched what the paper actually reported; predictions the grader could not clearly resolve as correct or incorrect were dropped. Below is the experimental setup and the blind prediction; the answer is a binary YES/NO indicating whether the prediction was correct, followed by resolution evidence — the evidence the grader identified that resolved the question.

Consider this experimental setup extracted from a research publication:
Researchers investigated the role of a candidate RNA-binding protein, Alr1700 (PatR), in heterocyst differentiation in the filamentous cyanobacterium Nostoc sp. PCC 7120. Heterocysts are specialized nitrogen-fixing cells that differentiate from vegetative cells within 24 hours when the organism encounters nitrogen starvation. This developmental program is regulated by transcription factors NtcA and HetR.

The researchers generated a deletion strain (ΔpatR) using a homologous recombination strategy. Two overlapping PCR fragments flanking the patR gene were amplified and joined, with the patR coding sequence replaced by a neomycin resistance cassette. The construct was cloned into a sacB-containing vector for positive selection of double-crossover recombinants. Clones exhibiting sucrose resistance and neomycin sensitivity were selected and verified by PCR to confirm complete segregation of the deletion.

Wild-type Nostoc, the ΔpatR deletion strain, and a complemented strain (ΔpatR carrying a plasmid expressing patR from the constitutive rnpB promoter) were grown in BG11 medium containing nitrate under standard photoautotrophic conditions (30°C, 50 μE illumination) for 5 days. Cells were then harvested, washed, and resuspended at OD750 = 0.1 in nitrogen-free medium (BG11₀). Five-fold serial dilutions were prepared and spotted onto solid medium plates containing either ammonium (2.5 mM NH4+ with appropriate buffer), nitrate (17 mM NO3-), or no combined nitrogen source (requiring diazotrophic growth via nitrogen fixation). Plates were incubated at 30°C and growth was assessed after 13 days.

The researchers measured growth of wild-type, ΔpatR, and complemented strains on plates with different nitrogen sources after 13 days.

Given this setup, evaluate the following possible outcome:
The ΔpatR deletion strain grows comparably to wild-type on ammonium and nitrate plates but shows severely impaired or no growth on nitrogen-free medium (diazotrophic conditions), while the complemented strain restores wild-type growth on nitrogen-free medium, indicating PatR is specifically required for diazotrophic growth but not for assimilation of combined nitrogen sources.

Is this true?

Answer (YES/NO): YES